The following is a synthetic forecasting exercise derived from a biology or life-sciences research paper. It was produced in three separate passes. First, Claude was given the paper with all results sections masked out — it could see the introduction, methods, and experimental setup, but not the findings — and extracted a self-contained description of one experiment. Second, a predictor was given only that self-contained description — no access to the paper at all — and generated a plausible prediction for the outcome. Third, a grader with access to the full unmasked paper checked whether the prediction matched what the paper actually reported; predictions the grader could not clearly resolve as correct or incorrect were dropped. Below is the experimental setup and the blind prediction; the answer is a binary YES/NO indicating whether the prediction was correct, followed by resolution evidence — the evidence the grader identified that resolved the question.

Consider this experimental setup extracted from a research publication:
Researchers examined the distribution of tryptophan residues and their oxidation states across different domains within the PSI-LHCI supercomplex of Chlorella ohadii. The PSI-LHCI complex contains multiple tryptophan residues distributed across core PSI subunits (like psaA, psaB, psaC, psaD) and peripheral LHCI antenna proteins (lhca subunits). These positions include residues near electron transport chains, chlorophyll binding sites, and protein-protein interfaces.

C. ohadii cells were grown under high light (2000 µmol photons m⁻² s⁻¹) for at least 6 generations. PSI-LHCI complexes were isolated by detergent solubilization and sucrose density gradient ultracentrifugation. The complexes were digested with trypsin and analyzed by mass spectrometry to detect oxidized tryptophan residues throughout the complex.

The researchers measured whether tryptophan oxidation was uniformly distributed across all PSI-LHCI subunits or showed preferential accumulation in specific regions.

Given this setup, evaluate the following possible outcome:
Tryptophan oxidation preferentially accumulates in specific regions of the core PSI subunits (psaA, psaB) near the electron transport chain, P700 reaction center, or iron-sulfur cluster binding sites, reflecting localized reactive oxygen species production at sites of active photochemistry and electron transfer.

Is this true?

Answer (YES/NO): NO